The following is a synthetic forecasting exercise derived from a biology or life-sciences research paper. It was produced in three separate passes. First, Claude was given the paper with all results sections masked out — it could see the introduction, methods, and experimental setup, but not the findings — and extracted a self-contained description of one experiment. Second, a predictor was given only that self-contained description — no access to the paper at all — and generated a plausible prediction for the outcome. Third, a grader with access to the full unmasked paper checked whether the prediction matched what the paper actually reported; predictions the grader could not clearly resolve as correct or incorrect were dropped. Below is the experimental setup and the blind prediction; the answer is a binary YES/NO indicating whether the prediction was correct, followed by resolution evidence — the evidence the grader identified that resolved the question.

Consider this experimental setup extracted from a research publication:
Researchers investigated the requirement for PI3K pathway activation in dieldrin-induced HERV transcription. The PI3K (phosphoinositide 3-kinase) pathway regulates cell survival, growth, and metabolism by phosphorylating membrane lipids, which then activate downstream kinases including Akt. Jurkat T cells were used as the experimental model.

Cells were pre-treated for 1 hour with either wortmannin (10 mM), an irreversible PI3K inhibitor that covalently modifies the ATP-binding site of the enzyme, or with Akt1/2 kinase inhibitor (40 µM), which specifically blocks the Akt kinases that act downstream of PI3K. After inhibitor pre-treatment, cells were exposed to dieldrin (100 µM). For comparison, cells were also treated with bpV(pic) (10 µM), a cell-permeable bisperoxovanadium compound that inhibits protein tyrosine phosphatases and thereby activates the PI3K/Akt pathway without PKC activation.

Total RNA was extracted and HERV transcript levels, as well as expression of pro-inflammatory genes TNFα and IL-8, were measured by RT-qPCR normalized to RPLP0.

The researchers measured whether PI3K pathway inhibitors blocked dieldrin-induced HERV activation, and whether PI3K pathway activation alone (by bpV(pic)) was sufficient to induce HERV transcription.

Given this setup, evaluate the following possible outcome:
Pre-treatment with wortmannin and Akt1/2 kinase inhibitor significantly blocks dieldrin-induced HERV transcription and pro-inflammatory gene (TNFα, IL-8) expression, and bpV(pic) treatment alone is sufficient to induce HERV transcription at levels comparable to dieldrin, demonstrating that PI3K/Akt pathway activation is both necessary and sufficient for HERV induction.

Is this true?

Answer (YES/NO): NO